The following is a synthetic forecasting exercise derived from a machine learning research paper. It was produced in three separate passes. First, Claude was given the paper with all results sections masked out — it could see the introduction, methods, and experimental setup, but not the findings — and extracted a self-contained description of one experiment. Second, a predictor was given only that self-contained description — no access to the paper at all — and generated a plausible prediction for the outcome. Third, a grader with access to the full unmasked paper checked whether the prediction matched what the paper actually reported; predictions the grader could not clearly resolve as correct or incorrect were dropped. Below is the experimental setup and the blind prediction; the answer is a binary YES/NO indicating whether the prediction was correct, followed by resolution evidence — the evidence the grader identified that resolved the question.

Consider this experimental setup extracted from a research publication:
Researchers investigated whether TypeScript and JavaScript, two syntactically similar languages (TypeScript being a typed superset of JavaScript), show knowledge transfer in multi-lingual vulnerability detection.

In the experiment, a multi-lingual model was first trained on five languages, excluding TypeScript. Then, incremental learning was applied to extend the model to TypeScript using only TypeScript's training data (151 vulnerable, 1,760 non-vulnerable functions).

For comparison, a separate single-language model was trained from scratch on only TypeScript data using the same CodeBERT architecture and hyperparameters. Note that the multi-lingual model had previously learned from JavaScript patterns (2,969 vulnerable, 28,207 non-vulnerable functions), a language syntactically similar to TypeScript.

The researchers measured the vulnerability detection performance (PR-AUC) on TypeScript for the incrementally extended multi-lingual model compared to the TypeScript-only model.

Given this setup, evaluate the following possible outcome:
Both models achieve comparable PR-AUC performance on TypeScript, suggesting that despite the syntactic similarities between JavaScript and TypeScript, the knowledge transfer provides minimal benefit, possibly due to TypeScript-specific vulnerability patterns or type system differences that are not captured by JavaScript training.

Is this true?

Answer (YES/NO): NO